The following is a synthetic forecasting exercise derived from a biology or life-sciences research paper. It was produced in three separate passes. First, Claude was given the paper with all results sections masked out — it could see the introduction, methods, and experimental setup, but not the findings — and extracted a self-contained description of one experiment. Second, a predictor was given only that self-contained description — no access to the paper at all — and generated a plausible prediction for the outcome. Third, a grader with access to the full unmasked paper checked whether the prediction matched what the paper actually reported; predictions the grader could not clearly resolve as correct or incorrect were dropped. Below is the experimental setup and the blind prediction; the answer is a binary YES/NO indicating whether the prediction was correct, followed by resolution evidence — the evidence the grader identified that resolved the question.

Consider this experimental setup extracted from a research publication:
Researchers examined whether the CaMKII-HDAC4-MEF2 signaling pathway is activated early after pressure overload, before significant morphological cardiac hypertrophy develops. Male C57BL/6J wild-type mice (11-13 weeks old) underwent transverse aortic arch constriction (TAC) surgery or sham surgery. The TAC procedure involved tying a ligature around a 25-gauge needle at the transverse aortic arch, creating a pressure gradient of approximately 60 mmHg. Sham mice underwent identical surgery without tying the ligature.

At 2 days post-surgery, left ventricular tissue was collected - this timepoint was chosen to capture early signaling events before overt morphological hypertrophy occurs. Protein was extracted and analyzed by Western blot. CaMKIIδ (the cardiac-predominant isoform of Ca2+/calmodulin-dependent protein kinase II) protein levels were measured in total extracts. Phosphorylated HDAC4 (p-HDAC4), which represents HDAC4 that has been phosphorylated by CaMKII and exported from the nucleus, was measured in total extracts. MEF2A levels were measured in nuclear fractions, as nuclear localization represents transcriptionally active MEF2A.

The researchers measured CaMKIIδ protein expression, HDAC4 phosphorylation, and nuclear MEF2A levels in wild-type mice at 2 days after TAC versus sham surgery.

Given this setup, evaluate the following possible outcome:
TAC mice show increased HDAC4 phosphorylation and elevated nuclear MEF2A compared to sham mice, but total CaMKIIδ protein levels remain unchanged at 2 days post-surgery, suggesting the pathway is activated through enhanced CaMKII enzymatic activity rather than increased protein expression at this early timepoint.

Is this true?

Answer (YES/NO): NO